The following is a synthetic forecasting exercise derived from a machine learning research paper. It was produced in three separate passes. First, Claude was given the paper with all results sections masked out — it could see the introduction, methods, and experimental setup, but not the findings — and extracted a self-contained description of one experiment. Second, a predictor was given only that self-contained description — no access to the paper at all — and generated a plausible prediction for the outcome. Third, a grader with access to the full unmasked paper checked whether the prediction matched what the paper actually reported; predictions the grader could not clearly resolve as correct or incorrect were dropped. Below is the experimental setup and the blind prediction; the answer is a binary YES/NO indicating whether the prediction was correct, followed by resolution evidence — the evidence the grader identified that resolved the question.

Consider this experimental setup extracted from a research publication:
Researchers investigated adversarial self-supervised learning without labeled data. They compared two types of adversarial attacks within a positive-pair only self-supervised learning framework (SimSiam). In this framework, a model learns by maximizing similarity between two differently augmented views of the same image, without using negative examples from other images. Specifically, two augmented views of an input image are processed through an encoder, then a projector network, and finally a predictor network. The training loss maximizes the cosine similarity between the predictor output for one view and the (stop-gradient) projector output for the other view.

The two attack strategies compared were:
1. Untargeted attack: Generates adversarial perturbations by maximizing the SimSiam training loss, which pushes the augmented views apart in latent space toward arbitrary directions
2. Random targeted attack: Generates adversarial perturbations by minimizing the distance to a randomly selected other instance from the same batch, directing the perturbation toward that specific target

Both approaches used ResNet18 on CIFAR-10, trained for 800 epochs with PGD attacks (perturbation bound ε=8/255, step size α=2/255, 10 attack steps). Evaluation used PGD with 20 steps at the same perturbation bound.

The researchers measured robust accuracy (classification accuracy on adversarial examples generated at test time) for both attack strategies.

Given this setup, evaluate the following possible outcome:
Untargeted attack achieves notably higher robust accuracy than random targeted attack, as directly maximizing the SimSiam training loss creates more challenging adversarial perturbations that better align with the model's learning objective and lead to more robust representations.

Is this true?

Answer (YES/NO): NO